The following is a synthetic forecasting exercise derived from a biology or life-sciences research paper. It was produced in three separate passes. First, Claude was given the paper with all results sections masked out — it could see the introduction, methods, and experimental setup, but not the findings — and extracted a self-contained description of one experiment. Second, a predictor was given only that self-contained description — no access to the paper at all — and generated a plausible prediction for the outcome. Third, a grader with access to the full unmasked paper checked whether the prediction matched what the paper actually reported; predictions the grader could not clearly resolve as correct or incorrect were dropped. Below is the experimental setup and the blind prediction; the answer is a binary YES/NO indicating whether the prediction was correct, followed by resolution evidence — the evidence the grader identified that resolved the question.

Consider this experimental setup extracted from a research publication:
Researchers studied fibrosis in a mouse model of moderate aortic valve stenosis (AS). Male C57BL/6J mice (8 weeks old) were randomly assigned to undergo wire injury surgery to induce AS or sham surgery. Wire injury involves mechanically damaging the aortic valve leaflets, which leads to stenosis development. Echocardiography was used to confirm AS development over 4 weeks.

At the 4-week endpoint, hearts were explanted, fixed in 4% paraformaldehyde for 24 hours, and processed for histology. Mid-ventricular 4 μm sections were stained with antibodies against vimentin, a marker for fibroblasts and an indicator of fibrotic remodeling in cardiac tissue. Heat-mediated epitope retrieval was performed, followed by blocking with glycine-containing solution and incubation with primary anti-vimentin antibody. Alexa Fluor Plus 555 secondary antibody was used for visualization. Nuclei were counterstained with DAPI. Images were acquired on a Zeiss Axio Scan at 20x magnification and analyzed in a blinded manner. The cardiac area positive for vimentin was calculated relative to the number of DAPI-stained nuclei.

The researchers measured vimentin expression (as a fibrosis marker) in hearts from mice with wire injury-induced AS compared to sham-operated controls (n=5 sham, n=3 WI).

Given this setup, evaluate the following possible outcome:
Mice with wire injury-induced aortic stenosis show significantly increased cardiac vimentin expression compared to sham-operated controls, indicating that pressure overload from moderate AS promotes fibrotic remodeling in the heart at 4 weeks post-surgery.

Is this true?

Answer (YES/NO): NO